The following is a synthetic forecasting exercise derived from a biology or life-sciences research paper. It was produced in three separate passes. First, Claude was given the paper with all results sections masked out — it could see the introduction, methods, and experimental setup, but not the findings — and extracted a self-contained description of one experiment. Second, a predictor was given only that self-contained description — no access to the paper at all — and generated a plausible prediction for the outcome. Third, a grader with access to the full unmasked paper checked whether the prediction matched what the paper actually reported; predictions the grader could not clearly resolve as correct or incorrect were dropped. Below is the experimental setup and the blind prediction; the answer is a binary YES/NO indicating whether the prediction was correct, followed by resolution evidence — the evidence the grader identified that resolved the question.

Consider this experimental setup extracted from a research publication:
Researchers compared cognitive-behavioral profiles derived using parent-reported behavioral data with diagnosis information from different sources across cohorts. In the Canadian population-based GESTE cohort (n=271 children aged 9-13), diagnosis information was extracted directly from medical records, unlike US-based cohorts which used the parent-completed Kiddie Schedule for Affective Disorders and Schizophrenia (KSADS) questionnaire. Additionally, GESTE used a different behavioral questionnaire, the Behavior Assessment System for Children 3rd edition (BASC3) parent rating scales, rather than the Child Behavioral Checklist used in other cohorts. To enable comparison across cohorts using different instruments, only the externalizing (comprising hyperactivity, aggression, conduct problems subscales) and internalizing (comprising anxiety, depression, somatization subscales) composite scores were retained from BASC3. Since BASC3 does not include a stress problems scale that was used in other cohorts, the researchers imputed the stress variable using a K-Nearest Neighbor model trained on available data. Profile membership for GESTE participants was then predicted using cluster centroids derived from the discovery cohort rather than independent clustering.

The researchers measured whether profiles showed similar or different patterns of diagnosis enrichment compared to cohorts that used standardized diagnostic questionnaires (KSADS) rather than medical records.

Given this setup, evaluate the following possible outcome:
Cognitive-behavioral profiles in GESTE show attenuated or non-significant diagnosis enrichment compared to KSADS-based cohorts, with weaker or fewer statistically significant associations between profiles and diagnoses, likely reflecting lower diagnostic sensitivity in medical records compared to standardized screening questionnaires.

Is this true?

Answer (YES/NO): NO